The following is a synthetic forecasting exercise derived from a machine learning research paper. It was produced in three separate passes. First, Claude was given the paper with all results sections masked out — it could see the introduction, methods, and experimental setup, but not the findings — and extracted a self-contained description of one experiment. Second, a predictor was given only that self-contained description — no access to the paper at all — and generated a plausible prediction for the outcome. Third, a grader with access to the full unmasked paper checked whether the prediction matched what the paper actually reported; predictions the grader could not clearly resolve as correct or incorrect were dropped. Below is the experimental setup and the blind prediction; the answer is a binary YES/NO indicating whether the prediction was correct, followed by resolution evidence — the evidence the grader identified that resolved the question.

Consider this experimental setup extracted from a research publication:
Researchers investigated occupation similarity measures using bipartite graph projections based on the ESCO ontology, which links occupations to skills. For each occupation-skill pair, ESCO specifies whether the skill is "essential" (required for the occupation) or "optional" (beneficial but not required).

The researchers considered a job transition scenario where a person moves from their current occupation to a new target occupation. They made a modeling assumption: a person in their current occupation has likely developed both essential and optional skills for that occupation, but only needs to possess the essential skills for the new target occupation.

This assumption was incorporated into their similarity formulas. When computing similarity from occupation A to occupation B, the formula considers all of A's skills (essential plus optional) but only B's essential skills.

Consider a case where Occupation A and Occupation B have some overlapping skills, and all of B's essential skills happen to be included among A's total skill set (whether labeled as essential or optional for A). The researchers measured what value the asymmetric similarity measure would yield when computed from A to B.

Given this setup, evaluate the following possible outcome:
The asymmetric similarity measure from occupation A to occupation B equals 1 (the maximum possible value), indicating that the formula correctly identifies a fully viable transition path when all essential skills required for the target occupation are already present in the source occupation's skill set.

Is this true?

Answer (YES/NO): YES